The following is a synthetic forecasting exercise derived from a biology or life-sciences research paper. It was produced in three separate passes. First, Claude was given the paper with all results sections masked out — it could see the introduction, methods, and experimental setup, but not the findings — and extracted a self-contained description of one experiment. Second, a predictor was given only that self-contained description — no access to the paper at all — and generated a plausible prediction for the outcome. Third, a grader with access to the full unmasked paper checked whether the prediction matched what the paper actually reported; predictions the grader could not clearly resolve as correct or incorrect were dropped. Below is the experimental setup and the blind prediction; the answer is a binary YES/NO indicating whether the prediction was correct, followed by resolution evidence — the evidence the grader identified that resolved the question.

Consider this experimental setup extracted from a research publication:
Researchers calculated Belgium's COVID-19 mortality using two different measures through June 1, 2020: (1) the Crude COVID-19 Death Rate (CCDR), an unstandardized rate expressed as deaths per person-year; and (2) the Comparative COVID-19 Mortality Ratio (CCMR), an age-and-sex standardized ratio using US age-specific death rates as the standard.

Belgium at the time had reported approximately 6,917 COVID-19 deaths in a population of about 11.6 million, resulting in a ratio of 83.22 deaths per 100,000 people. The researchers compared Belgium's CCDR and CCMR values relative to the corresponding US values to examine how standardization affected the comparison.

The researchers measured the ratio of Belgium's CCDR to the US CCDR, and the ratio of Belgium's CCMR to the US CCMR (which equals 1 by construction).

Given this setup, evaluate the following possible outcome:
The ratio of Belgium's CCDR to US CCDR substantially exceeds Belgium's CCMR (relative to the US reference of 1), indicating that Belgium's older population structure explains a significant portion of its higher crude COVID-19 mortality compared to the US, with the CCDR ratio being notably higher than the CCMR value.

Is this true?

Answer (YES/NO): YES